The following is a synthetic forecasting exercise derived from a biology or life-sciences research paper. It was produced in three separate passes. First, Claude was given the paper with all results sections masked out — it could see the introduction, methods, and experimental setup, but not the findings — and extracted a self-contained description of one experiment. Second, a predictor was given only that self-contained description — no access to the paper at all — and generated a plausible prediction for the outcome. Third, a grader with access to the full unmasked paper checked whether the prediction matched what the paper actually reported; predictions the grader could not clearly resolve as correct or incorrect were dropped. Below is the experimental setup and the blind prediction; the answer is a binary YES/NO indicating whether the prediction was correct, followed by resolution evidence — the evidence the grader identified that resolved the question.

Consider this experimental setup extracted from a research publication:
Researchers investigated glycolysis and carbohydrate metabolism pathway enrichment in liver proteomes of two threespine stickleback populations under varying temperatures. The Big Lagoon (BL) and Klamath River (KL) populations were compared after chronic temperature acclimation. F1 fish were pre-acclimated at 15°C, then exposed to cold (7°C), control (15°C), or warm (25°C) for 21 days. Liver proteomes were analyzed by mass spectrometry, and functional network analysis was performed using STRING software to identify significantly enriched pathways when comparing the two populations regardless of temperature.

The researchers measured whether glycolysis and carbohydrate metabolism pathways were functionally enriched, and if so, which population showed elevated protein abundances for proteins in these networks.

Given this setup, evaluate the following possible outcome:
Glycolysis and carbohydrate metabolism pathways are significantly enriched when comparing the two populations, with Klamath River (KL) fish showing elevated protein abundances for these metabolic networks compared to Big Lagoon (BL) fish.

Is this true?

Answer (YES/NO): NO